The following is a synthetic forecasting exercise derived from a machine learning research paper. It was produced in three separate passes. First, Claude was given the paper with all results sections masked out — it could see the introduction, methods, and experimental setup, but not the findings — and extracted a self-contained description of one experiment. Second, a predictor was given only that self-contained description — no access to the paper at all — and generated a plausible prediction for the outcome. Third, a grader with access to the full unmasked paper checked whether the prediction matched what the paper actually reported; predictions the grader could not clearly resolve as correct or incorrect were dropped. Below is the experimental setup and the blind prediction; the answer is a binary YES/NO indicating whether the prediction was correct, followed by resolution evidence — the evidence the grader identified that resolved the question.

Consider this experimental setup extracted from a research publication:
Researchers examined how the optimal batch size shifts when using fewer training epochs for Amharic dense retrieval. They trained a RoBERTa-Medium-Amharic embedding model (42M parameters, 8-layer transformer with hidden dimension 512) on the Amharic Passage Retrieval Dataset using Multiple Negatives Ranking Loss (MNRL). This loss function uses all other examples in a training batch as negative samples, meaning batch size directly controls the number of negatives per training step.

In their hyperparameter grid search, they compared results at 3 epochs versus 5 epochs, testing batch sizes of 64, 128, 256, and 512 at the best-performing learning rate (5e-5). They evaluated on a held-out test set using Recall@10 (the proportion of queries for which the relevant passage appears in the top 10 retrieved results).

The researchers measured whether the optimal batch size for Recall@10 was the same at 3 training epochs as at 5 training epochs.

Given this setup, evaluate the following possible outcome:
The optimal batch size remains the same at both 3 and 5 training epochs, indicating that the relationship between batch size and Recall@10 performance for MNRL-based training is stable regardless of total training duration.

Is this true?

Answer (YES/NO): NO